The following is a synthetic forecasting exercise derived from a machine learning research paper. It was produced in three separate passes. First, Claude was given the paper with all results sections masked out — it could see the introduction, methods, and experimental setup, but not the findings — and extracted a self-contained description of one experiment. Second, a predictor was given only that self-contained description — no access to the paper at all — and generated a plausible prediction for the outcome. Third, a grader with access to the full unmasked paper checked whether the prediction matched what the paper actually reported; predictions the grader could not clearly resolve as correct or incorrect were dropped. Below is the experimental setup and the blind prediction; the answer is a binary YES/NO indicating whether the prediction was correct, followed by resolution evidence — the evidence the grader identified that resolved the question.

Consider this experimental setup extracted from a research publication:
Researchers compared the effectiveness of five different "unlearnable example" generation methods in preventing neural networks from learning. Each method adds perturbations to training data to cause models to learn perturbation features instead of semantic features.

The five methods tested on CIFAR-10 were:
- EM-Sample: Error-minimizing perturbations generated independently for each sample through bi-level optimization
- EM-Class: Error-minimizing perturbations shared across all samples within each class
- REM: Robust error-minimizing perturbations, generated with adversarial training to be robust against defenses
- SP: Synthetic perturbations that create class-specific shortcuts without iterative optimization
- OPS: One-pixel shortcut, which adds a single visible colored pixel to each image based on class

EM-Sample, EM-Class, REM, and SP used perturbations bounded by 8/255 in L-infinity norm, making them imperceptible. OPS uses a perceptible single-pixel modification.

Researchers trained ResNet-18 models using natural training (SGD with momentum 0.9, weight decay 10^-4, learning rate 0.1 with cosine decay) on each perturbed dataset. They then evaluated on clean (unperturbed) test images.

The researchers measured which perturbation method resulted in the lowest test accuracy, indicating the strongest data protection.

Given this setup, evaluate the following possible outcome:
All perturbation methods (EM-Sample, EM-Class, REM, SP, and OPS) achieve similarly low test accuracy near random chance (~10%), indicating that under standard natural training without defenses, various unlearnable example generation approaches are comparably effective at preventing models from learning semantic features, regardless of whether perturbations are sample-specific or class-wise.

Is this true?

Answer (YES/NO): NO